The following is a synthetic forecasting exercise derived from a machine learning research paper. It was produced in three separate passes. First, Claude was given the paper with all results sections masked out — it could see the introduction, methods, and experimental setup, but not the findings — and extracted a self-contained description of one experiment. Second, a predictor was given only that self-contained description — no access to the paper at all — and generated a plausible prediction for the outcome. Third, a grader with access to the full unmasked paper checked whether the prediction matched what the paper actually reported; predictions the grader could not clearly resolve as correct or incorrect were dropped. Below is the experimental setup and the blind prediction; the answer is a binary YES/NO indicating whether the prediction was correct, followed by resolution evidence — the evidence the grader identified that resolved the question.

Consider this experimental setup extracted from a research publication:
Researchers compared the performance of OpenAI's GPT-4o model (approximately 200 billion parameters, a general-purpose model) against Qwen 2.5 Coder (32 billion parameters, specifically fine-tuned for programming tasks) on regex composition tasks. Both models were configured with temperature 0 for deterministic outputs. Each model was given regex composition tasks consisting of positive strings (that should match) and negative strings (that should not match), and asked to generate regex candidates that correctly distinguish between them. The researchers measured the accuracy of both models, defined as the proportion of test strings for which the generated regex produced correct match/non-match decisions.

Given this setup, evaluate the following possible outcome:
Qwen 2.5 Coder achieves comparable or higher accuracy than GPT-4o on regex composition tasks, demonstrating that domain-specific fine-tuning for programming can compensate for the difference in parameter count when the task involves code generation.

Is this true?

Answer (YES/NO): NO